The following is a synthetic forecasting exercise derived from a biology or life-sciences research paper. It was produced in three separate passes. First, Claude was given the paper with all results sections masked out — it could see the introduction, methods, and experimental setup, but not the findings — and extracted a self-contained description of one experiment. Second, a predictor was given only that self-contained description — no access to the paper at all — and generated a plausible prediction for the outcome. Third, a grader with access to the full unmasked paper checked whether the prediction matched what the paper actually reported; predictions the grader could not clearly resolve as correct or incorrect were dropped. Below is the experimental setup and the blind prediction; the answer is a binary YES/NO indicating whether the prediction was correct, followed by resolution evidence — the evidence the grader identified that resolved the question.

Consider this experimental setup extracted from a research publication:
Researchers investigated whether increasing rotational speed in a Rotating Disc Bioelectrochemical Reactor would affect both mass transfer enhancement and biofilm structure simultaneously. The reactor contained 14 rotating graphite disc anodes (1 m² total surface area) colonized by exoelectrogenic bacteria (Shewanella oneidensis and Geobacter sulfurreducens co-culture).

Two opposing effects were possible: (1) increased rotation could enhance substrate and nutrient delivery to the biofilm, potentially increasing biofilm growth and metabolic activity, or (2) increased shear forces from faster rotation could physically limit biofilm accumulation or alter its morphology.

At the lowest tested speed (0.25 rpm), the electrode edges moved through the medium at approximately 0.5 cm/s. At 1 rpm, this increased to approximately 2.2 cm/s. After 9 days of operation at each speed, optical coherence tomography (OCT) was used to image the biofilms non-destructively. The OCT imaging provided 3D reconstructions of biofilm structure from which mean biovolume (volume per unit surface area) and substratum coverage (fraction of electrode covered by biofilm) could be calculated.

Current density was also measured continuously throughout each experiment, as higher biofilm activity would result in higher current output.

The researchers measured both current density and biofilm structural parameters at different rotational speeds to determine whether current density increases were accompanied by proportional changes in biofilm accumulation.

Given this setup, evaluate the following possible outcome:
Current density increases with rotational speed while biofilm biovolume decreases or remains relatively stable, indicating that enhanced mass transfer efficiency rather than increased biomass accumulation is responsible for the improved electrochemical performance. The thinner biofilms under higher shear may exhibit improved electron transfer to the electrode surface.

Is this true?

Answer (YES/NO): NO